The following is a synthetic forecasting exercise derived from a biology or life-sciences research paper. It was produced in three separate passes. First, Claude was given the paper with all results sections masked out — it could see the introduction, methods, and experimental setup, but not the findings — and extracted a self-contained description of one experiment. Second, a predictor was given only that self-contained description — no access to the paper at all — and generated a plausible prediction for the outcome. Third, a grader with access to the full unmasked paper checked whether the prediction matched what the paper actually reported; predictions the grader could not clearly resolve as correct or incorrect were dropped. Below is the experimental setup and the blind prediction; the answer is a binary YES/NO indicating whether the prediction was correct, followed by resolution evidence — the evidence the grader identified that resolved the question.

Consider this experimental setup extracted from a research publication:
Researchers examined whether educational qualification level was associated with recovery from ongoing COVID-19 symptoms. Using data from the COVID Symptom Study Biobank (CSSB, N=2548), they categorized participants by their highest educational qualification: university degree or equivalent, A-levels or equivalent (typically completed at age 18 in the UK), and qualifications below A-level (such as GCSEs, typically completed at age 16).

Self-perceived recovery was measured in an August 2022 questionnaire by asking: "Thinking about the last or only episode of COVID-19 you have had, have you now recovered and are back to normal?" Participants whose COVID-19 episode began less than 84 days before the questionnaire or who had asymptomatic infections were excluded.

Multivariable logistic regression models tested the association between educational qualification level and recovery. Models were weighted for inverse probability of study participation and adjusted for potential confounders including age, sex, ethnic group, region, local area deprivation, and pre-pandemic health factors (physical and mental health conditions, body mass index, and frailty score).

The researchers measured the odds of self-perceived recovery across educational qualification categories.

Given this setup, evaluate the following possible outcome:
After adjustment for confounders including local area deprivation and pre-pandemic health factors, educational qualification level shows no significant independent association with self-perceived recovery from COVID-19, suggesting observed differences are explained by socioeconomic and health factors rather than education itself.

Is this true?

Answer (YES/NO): NO